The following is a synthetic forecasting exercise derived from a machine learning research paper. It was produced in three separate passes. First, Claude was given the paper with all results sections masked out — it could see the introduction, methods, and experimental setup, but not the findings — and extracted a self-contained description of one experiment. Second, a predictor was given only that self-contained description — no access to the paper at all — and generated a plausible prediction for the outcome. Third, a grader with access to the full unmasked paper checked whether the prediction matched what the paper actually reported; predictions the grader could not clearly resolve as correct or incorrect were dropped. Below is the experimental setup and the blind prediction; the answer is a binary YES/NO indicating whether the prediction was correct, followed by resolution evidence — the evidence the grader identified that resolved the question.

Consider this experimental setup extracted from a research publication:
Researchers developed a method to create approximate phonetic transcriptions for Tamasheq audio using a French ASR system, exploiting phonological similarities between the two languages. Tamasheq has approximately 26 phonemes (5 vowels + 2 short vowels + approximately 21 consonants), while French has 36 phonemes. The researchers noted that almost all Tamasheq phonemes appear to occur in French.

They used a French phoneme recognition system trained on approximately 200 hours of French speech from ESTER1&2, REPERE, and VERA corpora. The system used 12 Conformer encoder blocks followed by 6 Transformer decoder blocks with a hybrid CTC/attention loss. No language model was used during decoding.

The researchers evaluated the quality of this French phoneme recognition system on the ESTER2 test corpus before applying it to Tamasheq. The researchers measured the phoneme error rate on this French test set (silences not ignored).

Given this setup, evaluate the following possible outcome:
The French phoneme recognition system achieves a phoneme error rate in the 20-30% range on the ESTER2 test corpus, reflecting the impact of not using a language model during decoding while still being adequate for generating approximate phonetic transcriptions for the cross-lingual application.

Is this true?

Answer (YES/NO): NO